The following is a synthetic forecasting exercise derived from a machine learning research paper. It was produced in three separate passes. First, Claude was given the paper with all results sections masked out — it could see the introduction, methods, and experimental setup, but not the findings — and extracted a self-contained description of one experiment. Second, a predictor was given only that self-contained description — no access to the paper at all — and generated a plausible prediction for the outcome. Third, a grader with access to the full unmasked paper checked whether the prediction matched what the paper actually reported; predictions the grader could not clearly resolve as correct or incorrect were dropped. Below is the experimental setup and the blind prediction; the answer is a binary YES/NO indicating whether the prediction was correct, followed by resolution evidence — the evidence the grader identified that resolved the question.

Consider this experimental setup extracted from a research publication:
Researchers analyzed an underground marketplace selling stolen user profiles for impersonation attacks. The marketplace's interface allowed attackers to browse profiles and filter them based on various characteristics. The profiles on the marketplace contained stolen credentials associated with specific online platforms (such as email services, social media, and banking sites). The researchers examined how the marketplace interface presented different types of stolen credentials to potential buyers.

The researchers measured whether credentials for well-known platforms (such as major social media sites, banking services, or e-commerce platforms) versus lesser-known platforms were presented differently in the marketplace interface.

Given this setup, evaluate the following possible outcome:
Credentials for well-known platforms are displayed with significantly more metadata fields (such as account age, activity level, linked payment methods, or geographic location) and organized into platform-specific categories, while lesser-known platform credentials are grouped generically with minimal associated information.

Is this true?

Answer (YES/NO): NO